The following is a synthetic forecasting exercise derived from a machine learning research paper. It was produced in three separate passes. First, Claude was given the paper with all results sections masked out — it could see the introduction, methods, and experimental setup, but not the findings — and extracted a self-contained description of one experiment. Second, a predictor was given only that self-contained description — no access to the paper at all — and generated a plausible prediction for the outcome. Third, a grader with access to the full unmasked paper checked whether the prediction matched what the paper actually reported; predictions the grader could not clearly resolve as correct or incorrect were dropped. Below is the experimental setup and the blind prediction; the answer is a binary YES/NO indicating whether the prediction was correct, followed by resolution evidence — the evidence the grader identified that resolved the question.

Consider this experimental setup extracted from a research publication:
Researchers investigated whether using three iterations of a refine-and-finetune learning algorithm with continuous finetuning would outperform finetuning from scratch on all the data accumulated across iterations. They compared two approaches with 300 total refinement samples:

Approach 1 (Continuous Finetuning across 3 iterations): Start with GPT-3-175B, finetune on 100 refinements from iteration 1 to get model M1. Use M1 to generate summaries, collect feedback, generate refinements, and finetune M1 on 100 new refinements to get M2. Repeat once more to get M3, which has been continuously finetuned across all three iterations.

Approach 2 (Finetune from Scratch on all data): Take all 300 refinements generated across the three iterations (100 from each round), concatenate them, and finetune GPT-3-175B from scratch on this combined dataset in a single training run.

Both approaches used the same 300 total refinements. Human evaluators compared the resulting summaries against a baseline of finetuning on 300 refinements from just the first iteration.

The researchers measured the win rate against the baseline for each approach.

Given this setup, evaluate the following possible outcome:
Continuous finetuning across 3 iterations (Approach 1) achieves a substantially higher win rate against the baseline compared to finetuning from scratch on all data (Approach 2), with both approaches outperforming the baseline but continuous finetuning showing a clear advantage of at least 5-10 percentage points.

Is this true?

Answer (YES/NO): NO